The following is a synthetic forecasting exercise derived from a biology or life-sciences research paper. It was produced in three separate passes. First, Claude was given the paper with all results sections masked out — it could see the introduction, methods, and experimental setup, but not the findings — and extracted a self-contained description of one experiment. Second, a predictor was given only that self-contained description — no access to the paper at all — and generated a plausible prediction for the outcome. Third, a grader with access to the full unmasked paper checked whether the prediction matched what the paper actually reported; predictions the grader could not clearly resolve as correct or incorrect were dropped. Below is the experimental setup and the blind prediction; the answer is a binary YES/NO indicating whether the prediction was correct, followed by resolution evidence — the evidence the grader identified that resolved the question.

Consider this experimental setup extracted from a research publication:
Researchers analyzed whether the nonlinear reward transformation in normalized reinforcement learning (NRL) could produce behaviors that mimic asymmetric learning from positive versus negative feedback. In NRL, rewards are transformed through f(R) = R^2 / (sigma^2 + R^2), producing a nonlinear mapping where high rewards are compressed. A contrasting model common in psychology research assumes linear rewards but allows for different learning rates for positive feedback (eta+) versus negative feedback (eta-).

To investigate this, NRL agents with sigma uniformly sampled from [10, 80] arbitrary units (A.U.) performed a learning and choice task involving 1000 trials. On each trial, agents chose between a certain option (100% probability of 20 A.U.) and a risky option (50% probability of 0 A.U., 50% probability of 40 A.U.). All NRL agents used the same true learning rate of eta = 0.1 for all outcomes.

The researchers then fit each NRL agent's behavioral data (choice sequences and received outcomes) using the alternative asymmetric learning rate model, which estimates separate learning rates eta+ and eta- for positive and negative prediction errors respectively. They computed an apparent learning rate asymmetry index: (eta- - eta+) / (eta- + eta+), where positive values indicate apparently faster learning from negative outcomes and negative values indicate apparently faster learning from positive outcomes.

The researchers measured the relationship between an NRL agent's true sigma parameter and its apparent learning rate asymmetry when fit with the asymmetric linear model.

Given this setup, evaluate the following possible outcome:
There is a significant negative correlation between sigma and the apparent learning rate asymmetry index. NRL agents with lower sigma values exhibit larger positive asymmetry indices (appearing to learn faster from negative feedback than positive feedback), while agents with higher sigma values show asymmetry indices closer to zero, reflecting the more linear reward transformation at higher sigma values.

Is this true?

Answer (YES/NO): NO